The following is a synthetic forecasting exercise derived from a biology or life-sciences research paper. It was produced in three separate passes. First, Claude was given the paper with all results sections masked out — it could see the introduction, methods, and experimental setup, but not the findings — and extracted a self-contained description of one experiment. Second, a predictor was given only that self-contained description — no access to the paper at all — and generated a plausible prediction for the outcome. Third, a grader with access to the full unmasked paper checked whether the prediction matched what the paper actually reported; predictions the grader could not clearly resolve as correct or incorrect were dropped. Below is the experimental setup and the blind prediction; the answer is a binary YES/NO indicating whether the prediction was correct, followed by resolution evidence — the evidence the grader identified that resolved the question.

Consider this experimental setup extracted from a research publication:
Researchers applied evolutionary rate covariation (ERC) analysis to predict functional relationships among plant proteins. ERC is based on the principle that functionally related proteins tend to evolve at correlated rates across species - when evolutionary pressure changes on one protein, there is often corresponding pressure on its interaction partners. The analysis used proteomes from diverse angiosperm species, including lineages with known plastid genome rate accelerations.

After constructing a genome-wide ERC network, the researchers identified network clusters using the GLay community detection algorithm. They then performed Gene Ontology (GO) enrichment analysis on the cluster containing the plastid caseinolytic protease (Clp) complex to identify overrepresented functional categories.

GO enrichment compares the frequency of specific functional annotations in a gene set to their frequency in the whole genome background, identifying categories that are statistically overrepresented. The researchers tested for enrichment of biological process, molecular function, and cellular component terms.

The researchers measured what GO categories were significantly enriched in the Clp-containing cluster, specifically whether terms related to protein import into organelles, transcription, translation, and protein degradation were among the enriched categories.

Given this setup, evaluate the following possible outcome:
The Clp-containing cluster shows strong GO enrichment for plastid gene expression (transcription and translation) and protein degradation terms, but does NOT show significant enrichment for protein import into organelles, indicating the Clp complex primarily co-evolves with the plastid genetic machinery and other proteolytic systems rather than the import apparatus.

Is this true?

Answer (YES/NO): NO